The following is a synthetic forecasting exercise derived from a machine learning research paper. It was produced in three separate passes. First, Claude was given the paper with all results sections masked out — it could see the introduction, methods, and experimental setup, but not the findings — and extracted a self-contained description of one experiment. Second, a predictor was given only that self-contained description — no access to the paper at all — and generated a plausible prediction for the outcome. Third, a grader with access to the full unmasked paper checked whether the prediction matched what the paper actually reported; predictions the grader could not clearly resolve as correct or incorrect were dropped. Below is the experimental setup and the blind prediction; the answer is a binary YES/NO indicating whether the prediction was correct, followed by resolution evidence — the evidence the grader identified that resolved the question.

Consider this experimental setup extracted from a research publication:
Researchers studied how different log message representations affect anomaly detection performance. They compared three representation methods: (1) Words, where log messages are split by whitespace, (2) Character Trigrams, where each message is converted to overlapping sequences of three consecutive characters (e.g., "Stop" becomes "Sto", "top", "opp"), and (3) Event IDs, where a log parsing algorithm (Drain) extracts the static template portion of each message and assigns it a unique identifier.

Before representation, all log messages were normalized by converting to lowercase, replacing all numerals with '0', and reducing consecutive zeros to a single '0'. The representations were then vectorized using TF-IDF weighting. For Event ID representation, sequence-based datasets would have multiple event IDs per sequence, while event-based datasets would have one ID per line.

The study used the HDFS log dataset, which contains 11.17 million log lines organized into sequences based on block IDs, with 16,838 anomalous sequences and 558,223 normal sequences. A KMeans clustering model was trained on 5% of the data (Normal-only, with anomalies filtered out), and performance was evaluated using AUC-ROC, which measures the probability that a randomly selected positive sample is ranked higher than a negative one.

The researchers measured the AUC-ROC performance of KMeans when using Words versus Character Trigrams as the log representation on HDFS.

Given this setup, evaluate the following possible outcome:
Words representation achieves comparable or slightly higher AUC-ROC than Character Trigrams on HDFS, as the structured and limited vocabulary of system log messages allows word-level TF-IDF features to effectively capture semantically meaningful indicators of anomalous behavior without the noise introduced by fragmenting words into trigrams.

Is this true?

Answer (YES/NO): NO